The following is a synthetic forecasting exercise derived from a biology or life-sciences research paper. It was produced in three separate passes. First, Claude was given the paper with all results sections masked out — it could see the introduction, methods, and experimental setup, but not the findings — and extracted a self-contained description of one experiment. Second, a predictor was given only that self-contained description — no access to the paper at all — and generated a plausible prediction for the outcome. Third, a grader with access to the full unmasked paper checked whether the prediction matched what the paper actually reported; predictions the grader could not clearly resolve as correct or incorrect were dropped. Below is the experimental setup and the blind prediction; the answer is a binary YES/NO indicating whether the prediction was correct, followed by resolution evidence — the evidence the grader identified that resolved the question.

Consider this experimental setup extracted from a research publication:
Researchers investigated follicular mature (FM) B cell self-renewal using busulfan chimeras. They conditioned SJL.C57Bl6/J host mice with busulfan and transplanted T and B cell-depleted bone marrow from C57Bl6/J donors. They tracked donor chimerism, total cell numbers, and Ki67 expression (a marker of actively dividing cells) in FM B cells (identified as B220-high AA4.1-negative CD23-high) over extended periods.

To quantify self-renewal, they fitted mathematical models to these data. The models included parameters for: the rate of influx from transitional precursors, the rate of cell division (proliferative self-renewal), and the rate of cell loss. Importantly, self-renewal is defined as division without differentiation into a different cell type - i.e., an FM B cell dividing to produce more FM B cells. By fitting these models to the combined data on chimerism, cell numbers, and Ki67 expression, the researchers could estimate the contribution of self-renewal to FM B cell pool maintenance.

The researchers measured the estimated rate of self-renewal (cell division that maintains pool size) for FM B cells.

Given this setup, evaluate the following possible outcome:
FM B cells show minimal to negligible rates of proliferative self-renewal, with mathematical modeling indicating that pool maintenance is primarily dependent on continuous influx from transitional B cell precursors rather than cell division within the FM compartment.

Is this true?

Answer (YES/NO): YES